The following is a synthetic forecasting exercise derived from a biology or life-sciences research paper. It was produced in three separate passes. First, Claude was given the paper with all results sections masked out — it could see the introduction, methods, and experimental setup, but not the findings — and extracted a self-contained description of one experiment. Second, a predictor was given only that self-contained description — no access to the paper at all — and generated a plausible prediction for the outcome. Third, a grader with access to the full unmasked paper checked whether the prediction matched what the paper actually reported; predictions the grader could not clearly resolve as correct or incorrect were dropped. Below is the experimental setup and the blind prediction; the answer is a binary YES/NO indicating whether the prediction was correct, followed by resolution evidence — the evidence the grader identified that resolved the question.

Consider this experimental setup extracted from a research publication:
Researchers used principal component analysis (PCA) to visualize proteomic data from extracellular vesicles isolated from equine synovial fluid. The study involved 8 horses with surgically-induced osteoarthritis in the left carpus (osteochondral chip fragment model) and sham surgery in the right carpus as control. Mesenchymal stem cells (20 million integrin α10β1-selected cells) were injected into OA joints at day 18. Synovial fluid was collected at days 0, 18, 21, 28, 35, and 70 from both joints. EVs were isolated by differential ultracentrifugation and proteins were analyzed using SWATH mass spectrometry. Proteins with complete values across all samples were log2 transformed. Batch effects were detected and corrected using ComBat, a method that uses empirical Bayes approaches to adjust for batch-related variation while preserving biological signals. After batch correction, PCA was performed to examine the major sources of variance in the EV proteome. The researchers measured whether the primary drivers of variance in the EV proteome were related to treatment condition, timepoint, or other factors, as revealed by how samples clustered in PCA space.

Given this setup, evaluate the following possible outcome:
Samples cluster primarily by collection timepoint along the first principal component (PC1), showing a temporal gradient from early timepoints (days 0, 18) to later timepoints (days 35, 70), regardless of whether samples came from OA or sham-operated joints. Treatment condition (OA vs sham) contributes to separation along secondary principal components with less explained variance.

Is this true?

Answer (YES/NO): NO